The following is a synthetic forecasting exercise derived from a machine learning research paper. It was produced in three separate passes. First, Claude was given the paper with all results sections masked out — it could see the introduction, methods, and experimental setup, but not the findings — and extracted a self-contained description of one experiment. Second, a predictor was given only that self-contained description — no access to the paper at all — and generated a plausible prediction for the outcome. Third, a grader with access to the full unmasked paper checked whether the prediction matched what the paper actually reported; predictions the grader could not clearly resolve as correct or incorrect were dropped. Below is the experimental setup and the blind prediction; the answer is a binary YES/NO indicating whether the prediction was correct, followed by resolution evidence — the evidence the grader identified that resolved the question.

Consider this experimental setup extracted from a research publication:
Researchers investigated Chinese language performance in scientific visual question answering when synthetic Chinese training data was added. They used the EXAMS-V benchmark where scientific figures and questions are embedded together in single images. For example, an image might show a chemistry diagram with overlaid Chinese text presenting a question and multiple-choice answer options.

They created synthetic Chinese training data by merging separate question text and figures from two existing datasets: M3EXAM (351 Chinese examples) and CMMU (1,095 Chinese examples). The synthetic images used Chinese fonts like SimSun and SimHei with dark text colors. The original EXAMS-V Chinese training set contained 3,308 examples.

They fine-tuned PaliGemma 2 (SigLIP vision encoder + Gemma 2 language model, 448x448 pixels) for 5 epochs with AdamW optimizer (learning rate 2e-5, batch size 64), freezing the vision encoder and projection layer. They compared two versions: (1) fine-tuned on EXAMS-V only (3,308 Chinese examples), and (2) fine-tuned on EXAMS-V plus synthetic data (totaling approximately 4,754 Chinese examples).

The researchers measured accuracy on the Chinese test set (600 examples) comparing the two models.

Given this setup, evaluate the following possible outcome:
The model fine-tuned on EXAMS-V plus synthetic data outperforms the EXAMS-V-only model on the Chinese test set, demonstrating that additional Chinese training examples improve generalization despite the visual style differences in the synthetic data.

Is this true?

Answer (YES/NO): NO